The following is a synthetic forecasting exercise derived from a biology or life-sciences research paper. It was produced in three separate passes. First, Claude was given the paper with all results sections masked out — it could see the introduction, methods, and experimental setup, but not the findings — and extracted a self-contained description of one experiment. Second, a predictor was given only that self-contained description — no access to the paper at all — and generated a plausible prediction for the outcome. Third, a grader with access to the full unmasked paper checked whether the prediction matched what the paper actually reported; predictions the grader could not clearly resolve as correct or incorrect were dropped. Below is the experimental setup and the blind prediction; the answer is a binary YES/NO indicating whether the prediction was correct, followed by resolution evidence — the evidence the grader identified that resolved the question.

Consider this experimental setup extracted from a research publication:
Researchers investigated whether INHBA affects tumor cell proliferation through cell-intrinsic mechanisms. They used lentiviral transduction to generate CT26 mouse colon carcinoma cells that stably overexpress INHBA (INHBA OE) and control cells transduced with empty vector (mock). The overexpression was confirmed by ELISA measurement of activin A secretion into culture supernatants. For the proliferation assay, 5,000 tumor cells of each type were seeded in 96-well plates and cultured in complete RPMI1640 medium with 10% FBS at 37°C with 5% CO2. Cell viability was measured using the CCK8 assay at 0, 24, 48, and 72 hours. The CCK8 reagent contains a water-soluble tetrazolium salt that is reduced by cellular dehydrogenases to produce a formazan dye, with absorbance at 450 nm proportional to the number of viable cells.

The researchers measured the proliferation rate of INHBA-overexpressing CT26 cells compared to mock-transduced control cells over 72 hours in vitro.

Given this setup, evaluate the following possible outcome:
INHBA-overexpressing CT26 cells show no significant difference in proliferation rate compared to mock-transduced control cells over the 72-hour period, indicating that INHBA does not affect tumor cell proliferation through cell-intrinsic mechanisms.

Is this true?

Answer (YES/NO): YES